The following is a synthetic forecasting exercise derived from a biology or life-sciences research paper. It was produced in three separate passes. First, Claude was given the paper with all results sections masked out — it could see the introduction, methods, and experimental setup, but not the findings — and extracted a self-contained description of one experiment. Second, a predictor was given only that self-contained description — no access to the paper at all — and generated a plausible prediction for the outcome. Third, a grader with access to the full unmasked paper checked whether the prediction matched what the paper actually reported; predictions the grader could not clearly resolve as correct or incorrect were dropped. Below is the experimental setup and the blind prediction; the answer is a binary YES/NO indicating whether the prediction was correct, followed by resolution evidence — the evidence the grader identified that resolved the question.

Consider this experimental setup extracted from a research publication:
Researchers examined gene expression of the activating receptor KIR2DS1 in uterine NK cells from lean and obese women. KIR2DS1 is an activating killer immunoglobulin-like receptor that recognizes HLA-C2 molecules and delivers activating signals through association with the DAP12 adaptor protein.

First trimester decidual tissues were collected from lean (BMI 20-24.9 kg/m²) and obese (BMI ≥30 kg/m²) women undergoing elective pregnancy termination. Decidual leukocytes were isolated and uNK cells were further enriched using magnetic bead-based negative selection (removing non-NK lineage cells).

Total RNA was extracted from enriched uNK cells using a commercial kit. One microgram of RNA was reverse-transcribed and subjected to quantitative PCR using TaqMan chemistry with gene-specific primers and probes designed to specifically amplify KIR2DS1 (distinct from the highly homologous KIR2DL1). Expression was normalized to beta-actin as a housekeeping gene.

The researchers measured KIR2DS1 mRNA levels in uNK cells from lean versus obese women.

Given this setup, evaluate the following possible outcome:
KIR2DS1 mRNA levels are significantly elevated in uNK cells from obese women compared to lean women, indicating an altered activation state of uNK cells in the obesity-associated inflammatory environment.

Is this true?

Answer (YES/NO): YES